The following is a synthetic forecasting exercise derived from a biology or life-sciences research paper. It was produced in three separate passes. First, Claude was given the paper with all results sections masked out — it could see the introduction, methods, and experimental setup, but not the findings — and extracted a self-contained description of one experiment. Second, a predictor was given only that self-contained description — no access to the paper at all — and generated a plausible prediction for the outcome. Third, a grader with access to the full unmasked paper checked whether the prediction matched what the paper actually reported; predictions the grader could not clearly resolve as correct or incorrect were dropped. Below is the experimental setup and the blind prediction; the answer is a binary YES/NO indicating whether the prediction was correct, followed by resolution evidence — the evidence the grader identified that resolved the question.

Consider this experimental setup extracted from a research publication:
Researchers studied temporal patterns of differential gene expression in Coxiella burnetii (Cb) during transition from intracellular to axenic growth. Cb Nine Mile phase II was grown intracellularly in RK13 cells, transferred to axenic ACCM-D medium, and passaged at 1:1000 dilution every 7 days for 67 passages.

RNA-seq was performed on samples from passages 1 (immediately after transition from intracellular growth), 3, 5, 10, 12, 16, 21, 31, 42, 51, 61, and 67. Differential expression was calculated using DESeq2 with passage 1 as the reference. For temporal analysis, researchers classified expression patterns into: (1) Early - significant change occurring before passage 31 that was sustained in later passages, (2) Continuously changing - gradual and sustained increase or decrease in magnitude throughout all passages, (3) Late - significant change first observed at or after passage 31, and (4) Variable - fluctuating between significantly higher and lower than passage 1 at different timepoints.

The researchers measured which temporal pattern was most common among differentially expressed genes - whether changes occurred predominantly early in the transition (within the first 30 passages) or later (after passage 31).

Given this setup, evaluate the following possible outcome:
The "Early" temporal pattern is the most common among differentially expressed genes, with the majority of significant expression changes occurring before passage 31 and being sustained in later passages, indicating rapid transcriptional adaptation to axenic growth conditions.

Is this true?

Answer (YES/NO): YES